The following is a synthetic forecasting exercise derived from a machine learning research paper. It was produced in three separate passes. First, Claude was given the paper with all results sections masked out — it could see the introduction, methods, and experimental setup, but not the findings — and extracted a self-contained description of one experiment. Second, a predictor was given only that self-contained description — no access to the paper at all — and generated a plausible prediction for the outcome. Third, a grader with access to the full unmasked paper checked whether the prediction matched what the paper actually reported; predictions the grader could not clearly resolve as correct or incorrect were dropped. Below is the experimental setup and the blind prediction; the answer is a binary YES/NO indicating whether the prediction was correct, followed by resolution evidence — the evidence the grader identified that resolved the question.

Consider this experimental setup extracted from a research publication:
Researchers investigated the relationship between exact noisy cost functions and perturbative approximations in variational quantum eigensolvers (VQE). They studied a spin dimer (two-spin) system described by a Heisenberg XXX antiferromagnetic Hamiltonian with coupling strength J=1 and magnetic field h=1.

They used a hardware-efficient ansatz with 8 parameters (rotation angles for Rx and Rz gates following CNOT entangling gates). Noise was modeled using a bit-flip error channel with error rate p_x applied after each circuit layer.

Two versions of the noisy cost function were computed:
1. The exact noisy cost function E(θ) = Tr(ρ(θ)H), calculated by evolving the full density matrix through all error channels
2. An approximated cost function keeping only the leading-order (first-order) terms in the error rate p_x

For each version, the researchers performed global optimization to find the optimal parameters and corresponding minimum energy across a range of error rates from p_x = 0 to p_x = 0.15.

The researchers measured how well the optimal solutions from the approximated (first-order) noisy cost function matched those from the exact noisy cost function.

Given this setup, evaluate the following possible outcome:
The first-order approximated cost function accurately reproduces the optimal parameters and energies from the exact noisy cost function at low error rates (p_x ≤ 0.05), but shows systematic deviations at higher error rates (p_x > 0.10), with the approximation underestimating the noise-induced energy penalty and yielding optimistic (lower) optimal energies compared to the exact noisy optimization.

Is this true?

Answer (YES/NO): NO